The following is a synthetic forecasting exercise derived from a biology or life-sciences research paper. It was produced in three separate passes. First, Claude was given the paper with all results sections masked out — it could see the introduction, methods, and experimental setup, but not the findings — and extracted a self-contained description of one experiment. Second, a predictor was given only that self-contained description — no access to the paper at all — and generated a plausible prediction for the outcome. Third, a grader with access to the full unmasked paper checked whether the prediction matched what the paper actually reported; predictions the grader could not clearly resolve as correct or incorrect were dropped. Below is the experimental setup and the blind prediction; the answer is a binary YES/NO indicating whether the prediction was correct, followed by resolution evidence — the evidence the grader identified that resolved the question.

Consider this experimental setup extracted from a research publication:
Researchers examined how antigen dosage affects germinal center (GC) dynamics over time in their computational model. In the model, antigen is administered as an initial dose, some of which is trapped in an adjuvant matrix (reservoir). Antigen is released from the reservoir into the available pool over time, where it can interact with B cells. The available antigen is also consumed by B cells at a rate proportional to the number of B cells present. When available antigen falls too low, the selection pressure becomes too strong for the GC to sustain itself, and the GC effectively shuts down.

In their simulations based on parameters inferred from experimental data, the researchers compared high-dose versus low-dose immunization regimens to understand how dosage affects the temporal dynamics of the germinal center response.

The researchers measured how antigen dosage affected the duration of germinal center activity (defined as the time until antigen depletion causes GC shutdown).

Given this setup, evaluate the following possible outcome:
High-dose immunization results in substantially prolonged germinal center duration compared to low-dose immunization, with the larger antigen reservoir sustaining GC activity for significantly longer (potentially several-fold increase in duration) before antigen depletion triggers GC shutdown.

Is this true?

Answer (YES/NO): YES